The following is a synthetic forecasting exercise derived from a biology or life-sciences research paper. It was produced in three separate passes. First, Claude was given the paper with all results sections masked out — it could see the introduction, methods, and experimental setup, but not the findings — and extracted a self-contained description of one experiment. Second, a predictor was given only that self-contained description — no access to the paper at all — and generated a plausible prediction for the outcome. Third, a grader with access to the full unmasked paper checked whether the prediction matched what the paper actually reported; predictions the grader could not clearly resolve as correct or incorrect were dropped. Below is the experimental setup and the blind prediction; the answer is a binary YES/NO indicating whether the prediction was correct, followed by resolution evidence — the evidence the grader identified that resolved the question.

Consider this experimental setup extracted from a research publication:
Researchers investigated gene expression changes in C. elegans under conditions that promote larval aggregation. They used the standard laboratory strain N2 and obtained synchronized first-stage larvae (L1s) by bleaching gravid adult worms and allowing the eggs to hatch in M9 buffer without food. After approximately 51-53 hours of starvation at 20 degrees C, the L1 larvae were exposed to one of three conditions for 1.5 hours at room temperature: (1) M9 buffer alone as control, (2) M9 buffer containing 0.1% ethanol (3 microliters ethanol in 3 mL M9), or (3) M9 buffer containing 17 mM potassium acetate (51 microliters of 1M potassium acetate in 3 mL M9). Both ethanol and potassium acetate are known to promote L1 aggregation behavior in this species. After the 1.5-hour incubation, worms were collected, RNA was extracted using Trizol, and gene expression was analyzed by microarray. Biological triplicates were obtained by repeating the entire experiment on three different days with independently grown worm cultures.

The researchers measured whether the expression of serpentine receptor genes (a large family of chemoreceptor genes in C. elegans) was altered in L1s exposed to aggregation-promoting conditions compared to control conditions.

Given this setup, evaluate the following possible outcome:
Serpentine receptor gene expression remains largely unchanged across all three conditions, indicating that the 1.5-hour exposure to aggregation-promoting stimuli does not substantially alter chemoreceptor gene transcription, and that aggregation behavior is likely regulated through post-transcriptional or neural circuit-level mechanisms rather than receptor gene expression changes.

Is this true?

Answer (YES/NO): NO